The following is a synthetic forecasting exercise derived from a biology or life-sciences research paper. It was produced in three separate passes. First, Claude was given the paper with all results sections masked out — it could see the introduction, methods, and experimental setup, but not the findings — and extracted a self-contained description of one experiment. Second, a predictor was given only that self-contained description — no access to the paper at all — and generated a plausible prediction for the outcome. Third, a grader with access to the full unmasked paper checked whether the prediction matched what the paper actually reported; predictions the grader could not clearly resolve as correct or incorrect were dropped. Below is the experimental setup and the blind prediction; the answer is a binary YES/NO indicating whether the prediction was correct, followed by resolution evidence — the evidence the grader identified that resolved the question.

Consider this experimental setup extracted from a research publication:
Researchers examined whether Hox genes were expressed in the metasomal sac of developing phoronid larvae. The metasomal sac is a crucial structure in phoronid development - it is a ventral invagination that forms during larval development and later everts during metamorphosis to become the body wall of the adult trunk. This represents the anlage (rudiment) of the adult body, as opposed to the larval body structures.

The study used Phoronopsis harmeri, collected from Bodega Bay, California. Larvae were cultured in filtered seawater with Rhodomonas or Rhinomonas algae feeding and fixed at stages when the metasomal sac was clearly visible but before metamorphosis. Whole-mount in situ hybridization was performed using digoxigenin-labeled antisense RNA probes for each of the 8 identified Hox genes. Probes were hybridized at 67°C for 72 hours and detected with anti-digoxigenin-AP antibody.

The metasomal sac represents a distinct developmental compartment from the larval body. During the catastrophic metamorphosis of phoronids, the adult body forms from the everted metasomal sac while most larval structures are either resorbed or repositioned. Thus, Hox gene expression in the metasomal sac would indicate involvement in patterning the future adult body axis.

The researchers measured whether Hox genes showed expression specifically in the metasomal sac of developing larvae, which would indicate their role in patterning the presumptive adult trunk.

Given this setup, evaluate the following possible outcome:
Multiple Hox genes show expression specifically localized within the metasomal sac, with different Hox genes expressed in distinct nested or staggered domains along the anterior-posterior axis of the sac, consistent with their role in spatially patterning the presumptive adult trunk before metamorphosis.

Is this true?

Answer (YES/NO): NO